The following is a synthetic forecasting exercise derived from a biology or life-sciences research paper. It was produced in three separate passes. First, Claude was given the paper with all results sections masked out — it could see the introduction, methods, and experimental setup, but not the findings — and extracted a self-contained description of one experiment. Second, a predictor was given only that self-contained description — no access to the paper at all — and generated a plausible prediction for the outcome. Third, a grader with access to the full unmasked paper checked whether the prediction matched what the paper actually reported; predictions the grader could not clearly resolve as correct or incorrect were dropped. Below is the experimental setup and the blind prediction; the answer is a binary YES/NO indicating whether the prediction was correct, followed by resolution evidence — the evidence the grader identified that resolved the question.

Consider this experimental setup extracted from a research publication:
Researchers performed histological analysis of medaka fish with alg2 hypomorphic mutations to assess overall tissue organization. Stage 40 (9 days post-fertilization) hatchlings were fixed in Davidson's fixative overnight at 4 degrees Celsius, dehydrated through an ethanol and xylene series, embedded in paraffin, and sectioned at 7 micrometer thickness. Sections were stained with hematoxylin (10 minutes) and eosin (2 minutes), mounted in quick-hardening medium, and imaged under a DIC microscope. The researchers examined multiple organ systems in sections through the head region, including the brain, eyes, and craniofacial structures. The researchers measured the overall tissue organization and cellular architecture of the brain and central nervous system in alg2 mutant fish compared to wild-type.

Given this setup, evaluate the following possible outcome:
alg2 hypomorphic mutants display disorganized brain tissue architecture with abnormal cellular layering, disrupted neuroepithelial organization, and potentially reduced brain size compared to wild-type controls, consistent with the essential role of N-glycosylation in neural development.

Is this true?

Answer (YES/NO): NO